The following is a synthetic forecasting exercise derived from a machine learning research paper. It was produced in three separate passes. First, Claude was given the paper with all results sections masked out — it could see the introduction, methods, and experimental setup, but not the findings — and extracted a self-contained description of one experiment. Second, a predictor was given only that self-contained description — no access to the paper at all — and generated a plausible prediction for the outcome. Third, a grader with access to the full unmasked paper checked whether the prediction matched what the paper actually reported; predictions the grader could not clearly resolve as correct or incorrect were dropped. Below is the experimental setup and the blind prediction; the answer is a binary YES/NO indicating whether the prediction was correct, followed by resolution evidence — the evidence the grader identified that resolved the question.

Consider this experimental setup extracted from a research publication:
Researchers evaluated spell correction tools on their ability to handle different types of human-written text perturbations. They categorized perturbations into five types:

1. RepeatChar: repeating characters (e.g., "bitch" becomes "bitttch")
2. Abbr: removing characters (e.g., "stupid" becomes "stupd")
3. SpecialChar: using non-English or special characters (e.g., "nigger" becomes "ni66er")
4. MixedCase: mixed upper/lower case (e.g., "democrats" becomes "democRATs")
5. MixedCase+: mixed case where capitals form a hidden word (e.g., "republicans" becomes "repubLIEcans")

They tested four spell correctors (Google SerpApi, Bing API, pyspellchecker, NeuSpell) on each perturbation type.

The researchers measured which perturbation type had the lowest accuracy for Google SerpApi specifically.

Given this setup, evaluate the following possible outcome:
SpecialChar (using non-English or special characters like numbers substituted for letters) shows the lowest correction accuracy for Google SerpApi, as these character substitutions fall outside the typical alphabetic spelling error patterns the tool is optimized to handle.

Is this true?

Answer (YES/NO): YES